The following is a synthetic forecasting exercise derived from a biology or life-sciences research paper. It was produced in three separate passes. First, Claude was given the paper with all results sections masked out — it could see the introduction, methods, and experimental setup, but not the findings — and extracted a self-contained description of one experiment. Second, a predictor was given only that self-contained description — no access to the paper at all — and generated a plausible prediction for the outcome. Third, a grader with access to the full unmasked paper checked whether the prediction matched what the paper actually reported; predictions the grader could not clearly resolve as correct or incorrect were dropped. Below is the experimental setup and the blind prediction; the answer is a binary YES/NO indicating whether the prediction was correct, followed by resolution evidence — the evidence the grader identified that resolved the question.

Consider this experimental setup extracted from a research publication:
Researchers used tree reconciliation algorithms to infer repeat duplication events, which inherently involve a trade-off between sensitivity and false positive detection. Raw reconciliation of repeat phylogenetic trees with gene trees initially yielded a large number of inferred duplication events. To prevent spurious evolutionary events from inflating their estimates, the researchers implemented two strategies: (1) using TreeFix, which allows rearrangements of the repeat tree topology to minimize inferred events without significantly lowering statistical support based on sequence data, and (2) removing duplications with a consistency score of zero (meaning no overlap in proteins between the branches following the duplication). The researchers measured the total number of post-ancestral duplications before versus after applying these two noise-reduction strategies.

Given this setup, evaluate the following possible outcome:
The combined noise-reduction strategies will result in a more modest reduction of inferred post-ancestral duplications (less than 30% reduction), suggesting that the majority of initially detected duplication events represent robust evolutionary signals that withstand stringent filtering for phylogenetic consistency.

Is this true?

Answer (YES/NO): NO